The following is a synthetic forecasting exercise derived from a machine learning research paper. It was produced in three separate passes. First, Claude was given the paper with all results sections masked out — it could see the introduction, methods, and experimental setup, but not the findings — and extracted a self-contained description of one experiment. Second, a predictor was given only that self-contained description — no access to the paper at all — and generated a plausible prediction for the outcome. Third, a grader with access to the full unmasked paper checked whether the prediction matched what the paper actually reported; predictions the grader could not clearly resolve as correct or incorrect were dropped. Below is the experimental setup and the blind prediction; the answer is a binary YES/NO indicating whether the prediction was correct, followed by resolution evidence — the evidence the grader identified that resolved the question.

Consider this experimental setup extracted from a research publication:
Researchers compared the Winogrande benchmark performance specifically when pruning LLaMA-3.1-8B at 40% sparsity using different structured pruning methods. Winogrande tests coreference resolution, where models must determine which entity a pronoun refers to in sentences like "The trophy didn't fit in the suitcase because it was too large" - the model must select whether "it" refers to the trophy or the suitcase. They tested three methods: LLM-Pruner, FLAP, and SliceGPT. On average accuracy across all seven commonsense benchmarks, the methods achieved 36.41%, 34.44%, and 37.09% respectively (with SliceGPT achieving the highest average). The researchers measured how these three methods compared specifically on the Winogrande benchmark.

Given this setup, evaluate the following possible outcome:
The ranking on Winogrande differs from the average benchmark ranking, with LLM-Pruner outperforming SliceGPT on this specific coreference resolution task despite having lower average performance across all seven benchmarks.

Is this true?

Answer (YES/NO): YES